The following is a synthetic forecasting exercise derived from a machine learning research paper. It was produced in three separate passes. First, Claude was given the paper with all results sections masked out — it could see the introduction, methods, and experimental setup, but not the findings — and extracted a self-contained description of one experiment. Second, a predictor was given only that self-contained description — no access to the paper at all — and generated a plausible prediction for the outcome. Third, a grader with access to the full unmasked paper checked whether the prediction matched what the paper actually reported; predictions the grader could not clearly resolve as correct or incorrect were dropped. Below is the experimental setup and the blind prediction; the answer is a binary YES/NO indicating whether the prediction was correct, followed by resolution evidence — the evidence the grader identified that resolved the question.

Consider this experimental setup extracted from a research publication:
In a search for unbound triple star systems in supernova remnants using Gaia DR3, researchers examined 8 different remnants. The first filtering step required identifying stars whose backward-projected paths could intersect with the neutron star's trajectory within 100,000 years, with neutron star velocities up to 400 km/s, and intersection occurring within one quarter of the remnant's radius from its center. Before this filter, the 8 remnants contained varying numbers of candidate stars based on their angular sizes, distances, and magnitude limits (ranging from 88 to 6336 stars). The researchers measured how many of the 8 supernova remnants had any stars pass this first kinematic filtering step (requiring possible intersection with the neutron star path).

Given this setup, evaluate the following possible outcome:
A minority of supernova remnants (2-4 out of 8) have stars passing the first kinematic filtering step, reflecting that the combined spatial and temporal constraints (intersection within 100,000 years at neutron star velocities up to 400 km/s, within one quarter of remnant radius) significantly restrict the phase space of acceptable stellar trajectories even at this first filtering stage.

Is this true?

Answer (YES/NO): NO